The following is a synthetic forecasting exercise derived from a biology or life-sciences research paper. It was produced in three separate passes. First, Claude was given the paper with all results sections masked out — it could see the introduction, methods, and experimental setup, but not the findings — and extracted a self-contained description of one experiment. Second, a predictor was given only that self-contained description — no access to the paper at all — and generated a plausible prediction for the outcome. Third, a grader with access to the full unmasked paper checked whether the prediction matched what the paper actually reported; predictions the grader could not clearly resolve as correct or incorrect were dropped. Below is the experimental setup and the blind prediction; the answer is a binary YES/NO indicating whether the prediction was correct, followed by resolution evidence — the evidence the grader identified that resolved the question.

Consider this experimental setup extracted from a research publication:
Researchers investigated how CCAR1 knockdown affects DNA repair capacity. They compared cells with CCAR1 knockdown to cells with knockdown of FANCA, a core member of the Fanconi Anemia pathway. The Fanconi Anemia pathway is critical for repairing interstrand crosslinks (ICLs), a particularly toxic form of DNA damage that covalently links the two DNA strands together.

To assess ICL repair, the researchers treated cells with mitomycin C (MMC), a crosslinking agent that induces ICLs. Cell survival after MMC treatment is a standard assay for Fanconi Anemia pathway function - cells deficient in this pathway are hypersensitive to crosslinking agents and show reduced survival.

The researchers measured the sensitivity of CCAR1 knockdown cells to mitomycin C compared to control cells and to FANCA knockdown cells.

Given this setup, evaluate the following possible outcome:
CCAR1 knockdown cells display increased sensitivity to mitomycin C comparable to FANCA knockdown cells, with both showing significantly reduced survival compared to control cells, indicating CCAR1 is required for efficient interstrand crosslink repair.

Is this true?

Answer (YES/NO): YES